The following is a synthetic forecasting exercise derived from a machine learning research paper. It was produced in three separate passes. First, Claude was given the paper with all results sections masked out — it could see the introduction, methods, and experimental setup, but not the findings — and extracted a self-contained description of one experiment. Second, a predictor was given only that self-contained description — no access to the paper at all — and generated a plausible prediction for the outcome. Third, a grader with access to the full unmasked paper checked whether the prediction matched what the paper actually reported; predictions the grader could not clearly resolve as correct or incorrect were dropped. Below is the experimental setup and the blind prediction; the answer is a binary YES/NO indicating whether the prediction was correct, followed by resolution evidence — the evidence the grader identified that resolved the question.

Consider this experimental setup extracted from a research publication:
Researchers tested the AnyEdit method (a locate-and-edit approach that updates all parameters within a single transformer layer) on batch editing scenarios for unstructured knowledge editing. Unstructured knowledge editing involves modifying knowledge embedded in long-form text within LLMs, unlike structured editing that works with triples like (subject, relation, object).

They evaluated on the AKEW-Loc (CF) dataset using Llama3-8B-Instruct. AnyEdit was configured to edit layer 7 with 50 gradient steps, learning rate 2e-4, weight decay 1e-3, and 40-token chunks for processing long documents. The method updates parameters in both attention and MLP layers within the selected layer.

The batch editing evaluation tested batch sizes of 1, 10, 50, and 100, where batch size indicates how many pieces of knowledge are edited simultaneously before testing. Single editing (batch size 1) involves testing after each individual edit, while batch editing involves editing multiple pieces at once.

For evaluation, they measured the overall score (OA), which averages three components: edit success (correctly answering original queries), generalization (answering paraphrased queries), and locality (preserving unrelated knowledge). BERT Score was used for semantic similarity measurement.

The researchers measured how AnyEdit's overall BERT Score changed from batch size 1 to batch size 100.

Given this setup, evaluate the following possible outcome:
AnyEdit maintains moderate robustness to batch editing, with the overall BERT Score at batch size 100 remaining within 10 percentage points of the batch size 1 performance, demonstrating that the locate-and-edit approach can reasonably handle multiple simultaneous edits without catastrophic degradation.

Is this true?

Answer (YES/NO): NO